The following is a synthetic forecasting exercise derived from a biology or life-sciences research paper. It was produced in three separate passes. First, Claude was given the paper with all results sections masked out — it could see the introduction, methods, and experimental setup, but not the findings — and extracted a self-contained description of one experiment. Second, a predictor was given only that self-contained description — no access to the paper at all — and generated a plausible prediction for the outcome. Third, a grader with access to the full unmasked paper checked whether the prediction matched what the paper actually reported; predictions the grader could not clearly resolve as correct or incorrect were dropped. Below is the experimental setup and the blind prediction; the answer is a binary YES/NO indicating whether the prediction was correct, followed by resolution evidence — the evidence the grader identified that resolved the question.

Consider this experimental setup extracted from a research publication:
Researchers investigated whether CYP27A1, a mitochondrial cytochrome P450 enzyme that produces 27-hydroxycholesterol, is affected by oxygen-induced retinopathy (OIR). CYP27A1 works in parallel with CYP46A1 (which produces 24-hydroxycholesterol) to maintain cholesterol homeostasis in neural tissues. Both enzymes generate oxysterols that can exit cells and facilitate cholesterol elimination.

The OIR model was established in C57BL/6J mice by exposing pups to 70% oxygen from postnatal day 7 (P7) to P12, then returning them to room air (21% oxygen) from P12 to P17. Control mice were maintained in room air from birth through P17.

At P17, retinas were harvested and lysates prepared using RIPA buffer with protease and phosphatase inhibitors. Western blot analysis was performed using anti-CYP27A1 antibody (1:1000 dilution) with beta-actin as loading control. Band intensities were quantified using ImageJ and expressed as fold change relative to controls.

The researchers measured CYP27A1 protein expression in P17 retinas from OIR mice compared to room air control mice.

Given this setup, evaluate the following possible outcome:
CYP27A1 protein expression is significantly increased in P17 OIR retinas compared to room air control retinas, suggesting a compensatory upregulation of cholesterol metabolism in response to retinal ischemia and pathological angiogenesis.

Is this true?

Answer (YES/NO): NO